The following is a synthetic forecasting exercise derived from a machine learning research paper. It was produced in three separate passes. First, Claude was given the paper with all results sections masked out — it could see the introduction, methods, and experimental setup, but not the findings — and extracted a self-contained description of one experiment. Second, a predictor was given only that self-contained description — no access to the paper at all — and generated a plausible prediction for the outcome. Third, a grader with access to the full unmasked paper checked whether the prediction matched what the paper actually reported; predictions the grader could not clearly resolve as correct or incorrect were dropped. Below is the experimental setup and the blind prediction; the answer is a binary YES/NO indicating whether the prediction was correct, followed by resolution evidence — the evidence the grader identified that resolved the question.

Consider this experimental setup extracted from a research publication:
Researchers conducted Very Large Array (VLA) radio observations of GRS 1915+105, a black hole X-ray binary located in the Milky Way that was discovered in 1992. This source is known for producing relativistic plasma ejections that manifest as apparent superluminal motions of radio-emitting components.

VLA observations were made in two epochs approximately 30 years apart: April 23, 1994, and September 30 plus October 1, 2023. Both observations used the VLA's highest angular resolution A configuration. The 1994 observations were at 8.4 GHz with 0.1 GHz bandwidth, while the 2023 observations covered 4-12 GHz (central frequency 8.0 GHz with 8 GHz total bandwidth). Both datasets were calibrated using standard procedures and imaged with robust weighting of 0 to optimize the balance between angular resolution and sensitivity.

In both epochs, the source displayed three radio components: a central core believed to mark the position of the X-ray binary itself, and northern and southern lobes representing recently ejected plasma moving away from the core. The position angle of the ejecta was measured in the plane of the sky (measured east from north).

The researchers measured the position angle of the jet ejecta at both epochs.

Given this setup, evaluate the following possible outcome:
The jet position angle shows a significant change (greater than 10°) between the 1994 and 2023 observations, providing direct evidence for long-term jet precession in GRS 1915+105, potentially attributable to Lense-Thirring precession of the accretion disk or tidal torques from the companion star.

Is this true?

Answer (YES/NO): NO